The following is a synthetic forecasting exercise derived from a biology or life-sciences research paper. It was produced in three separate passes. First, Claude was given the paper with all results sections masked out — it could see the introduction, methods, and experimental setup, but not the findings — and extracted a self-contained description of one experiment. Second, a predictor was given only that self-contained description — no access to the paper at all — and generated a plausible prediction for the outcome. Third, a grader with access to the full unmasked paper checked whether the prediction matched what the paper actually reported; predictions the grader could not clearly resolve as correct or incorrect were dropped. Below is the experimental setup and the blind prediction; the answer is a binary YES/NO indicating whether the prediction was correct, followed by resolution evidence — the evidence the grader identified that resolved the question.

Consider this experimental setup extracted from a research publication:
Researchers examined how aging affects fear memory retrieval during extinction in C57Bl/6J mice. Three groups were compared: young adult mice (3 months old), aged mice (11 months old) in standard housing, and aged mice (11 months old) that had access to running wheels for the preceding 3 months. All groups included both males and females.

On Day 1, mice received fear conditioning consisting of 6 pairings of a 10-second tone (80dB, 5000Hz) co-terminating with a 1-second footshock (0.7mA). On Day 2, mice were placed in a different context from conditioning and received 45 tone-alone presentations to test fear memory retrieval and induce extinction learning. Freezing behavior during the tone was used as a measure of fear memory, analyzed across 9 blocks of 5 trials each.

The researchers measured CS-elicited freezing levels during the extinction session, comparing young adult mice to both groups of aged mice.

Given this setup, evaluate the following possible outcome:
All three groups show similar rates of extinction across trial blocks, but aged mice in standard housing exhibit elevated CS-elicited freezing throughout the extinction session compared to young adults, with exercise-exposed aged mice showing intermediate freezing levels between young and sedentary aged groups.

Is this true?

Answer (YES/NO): NO